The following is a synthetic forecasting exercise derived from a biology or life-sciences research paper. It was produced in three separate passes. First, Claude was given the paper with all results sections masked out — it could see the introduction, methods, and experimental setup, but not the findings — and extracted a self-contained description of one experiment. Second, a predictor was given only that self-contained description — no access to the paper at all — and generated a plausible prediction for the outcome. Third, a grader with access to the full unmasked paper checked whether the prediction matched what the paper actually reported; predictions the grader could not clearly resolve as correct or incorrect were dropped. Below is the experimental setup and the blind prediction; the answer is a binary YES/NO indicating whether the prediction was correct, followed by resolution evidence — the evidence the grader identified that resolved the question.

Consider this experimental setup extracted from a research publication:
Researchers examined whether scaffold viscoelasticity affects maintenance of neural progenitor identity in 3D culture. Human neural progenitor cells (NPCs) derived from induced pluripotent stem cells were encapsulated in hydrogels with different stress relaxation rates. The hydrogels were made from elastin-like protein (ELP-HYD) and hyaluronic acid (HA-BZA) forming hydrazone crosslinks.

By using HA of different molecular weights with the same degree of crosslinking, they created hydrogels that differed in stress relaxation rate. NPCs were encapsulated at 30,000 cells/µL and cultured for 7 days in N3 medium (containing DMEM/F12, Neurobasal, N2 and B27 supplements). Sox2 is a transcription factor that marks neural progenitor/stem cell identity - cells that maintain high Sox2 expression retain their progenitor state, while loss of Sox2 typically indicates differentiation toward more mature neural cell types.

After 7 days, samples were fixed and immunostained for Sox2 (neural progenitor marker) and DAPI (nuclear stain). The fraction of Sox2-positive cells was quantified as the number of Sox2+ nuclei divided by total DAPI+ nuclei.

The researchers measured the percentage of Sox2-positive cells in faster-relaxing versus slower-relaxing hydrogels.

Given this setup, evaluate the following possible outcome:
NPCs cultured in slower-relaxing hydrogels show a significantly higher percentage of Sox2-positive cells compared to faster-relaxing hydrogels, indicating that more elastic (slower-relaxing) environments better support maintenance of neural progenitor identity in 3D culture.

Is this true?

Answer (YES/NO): NO